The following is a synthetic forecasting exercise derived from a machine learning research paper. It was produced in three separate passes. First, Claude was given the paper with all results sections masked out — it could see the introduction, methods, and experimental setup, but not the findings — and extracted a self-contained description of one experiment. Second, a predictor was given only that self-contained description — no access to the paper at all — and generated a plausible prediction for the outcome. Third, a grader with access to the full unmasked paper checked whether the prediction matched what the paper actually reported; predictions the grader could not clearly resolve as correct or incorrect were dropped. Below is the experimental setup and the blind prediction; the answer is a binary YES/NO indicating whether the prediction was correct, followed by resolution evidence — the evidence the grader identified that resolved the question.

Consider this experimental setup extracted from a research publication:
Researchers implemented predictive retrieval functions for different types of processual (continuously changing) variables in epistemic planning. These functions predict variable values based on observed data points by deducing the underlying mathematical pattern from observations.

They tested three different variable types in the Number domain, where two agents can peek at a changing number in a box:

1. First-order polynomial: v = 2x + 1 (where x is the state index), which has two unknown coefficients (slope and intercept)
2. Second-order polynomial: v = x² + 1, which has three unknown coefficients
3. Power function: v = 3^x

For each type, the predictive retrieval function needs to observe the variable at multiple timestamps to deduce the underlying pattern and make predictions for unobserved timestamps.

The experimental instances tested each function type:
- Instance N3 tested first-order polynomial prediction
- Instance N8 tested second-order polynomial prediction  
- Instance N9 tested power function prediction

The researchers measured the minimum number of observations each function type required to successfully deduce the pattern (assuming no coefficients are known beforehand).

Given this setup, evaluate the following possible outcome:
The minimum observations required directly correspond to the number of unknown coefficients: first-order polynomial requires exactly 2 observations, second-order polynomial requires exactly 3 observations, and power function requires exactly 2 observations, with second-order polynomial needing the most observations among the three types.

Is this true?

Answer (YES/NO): NO